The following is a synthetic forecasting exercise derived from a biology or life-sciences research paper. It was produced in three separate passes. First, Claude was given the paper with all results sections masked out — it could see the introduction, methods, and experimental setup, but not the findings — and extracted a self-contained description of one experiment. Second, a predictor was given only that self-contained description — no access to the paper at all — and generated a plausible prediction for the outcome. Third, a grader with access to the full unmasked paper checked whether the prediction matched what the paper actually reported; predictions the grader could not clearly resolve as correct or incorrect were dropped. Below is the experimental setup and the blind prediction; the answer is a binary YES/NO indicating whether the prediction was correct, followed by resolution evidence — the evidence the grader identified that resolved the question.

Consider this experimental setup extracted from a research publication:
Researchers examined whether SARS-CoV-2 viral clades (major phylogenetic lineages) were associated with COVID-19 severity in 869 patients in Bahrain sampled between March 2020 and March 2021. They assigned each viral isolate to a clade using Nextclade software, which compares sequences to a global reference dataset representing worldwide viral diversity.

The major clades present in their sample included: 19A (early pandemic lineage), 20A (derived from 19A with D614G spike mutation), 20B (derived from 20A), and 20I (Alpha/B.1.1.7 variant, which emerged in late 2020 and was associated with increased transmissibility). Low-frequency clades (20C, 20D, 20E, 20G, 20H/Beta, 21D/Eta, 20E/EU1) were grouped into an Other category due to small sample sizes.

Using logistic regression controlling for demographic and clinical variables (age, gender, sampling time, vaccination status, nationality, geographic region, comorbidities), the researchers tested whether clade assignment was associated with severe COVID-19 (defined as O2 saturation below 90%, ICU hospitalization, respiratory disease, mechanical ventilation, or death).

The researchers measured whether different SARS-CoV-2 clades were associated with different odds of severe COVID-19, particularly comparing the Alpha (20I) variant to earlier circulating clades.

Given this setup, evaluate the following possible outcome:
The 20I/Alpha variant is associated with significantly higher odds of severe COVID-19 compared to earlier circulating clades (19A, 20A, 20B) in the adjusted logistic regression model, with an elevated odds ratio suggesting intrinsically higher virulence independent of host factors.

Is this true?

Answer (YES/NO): NO